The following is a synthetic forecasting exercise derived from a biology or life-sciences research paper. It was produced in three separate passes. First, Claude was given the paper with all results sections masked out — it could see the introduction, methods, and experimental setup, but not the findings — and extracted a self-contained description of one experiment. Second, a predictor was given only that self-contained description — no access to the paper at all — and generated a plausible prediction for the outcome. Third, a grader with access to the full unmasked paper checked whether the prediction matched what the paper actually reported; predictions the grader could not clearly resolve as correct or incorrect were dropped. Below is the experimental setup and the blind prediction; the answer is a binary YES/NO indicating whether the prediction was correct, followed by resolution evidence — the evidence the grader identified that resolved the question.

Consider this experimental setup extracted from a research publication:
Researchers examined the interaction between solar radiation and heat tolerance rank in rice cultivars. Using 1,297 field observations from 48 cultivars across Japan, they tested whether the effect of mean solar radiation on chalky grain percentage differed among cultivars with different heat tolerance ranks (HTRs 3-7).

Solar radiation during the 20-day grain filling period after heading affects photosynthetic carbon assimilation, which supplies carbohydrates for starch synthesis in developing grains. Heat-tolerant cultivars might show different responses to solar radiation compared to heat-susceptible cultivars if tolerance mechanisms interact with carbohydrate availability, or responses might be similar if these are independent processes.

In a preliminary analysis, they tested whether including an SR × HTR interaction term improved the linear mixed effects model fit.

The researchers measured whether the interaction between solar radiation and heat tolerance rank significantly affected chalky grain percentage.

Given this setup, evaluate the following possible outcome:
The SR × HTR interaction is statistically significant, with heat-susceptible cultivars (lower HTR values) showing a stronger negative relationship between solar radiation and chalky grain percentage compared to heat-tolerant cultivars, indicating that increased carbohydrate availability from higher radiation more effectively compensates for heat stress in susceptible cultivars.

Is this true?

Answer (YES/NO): NO